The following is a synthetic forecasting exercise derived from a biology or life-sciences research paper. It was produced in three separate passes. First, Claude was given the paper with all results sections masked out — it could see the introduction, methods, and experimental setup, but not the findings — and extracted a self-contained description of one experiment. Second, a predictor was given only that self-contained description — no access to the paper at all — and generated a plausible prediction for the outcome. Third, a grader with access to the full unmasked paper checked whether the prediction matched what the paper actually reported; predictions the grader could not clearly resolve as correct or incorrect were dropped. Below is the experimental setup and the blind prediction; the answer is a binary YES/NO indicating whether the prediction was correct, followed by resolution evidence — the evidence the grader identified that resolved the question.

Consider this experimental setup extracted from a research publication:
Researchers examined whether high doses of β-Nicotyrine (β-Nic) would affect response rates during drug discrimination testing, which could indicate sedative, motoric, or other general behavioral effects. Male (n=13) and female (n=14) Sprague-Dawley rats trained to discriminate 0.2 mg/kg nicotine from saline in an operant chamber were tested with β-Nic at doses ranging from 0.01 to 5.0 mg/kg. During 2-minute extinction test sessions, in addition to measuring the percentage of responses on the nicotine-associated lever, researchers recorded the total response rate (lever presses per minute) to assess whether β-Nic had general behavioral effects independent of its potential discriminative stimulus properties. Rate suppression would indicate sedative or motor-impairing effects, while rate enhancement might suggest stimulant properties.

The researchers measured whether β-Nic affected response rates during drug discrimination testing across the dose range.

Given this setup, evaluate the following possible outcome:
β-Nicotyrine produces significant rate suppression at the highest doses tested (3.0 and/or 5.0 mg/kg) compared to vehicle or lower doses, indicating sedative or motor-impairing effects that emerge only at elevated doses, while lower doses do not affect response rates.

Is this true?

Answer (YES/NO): NO